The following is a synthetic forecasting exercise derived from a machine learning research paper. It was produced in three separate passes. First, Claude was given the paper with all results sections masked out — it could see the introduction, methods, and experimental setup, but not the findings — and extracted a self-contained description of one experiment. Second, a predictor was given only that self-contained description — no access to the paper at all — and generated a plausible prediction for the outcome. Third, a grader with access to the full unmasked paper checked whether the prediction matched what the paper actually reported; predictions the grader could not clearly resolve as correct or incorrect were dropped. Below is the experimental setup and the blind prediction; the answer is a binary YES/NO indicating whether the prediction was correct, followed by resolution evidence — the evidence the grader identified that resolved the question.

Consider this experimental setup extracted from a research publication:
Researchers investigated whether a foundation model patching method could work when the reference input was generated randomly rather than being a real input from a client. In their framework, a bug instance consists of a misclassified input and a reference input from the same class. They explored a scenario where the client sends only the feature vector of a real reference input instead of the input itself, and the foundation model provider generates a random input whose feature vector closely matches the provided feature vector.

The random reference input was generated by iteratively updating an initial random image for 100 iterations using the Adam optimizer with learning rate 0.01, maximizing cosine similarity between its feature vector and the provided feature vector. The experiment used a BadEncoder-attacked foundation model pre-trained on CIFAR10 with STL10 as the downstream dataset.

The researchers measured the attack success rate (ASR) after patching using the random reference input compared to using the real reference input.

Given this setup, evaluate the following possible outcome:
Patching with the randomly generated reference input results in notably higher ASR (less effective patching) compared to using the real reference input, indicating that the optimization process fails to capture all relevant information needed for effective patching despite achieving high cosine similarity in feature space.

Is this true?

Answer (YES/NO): NO